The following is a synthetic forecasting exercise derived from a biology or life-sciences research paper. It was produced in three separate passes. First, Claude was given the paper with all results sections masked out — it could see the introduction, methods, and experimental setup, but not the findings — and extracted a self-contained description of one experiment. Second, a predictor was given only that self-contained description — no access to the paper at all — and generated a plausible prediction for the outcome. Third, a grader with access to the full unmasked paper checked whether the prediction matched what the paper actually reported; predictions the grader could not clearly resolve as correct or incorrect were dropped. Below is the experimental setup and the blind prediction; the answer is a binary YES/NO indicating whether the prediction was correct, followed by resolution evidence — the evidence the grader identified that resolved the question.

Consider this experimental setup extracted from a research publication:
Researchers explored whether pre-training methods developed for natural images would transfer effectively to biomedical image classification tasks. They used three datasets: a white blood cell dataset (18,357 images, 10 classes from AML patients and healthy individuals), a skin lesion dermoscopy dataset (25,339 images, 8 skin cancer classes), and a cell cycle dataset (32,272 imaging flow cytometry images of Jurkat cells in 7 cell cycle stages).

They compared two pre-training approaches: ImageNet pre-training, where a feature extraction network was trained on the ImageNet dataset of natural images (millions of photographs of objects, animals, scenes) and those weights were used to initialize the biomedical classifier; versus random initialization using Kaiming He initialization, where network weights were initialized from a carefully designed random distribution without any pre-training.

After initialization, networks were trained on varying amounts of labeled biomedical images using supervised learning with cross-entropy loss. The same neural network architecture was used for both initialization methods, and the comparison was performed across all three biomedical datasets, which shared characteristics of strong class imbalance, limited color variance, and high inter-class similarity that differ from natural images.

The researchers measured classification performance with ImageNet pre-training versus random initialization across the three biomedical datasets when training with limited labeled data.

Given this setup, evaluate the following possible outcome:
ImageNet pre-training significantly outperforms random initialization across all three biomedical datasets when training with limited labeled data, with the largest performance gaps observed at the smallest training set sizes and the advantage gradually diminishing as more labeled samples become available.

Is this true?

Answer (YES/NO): NO